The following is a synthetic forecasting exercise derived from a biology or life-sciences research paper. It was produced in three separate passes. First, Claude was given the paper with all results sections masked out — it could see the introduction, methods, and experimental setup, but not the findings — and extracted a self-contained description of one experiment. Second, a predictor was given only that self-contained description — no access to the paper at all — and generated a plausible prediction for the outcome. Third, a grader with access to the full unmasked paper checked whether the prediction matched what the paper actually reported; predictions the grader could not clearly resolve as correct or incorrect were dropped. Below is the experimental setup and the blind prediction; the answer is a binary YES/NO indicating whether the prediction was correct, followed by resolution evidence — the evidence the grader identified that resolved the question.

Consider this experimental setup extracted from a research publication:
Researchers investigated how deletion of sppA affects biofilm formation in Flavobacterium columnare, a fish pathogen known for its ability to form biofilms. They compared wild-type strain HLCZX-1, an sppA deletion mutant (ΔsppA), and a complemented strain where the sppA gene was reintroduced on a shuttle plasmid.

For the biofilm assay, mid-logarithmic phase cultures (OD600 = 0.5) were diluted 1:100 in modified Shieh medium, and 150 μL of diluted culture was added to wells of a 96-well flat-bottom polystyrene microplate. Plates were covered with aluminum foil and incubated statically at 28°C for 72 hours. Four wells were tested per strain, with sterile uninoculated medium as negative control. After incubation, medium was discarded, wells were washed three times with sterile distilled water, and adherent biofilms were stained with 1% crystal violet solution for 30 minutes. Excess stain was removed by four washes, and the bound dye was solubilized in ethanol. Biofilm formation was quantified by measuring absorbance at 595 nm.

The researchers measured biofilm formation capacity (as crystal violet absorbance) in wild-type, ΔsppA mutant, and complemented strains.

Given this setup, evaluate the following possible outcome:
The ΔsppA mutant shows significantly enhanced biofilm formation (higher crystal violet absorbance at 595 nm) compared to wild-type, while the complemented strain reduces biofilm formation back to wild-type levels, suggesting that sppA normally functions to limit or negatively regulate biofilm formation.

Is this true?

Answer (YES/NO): NO